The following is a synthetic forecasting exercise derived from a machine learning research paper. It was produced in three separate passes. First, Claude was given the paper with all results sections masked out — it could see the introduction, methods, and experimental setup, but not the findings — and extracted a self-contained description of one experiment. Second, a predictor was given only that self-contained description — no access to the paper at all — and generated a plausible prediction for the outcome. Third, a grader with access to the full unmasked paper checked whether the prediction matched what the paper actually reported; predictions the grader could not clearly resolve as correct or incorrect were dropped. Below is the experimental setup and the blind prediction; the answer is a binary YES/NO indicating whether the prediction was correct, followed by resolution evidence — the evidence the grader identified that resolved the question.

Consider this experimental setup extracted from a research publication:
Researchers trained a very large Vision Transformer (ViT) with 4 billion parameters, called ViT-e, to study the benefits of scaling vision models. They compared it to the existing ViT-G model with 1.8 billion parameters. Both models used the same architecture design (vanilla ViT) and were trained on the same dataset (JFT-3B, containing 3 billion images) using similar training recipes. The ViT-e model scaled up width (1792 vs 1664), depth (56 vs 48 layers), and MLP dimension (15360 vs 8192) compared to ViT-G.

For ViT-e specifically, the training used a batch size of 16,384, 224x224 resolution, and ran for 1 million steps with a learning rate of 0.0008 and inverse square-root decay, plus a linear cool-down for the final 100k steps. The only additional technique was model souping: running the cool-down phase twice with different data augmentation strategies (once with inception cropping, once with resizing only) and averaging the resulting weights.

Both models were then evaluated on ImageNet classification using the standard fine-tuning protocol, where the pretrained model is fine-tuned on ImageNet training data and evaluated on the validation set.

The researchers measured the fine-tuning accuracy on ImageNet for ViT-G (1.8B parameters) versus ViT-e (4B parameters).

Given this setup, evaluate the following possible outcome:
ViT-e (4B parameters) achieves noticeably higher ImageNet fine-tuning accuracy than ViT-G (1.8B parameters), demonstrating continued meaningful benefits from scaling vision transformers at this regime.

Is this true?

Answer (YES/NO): NO